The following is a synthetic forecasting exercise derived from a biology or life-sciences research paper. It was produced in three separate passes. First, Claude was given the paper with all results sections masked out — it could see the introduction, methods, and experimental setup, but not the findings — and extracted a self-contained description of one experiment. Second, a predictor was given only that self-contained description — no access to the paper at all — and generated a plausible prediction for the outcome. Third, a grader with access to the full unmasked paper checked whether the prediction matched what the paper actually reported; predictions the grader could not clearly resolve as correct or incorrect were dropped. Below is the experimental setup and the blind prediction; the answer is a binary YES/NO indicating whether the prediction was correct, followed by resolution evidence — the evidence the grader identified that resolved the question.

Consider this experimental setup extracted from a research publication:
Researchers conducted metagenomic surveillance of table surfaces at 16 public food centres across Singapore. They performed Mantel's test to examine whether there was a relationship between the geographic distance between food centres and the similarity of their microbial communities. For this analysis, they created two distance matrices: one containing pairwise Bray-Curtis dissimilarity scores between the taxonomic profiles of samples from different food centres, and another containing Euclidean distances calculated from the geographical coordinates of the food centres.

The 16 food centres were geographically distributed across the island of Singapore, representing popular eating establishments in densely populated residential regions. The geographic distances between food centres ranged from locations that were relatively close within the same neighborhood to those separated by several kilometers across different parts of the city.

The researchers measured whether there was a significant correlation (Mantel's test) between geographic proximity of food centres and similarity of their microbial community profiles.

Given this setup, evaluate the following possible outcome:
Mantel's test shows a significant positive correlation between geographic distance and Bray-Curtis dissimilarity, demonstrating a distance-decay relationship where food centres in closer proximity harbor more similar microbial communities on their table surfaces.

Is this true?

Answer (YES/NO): YES